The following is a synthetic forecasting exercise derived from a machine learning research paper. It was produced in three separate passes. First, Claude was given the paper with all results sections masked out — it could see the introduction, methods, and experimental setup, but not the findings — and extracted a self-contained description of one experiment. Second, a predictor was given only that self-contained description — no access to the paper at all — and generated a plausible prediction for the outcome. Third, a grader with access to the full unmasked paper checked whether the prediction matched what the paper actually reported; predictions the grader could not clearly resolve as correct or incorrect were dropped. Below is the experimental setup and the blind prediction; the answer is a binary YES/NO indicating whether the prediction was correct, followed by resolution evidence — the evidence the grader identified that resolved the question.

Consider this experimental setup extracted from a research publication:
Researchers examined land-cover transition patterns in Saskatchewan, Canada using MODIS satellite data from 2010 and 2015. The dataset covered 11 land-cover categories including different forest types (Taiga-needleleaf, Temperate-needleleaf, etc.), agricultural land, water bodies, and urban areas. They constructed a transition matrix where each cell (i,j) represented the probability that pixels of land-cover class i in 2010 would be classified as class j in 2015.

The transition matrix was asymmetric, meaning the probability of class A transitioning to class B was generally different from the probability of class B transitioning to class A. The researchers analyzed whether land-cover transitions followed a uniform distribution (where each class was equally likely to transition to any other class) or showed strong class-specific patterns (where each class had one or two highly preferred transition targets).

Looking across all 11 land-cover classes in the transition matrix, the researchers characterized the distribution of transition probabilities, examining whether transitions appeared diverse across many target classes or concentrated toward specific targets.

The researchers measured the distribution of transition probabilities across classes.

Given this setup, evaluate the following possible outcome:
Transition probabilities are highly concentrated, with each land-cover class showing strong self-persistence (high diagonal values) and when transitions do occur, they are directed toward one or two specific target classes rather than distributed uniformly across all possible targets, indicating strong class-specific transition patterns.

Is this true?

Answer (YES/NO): NO